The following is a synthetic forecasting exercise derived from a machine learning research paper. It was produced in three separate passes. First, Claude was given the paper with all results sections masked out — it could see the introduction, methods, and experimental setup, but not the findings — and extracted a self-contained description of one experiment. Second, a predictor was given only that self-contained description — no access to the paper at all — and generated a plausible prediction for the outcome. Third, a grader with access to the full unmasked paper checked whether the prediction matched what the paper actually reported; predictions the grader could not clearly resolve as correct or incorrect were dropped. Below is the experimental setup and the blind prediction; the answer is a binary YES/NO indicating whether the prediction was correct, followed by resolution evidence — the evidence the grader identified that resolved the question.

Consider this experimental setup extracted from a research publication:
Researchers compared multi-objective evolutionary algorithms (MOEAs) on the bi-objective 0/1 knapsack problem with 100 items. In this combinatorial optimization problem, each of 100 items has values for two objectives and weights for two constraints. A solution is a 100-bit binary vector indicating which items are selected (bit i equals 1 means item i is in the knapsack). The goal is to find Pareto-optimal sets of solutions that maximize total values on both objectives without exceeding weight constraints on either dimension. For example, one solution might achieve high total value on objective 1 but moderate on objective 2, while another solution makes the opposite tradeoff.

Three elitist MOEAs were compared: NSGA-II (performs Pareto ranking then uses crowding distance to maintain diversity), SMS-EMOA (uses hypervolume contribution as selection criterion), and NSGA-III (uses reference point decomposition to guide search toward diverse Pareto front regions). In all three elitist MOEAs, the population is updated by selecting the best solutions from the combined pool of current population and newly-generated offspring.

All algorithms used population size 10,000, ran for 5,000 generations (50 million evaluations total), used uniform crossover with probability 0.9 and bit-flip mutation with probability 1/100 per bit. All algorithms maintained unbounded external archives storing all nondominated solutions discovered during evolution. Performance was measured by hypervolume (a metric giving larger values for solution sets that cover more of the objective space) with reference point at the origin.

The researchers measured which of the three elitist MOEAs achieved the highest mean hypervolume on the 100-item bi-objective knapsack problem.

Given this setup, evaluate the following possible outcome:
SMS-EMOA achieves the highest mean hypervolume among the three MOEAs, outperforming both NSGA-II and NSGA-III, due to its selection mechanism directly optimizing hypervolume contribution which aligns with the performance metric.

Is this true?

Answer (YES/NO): NO